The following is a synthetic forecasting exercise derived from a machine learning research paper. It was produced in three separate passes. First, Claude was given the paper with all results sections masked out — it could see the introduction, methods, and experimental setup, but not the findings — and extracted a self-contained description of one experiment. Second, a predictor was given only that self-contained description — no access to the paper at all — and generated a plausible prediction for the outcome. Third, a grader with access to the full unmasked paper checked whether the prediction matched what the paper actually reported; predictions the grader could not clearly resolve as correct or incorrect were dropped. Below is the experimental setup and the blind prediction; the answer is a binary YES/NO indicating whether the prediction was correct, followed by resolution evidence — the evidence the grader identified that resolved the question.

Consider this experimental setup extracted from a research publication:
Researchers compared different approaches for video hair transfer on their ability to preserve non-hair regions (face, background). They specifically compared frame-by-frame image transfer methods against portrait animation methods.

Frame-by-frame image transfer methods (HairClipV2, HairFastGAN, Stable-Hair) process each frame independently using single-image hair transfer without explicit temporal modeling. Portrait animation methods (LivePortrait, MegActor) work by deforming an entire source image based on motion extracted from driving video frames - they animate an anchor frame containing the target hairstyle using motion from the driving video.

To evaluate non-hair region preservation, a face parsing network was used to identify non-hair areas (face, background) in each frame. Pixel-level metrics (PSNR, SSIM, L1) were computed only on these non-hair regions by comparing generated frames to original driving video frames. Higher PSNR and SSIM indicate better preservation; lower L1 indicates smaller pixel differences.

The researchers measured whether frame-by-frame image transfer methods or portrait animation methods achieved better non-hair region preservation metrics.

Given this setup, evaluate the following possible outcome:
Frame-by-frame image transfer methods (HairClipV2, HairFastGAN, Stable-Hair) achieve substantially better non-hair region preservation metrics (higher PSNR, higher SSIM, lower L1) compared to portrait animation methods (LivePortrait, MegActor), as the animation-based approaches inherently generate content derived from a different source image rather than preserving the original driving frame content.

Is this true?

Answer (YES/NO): YES